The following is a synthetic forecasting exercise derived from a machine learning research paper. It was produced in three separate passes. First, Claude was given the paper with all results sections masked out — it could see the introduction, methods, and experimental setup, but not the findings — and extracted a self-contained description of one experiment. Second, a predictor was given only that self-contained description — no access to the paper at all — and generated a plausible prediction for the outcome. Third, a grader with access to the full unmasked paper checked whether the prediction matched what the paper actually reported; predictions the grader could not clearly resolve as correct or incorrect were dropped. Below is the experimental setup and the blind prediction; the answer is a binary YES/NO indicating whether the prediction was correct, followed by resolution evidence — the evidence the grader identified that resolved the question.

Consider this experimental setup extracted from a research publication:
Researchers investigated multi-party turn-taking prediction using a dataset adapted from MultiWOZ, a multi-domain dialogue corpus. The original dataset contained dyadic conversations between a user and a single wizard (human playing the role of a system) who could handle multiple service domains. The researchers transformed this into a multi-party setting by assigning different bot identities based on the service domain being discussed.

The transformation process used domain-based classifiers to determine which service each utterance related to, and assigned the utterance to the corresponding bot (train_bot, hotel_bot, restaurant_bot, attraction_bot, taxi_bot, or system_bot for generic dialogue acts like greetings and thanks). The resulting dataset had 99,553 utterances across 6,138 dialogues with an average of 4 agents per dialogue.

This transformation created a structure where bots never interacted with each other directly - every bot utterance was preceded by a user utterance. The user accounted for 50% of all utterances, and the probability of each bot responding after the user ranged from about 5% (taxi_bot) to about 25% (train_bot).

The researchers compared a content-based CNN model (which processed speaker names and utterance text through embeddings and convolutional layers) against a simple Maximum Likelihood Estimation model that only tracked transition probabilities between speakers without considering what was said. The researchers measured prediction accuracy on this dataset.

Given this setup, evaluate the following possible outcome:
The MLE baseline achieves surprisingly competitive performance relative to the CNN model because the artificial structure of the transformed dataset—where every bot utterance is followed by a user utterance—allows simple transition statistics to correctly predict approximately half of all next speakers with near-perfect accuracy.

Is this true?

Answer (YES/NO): NO